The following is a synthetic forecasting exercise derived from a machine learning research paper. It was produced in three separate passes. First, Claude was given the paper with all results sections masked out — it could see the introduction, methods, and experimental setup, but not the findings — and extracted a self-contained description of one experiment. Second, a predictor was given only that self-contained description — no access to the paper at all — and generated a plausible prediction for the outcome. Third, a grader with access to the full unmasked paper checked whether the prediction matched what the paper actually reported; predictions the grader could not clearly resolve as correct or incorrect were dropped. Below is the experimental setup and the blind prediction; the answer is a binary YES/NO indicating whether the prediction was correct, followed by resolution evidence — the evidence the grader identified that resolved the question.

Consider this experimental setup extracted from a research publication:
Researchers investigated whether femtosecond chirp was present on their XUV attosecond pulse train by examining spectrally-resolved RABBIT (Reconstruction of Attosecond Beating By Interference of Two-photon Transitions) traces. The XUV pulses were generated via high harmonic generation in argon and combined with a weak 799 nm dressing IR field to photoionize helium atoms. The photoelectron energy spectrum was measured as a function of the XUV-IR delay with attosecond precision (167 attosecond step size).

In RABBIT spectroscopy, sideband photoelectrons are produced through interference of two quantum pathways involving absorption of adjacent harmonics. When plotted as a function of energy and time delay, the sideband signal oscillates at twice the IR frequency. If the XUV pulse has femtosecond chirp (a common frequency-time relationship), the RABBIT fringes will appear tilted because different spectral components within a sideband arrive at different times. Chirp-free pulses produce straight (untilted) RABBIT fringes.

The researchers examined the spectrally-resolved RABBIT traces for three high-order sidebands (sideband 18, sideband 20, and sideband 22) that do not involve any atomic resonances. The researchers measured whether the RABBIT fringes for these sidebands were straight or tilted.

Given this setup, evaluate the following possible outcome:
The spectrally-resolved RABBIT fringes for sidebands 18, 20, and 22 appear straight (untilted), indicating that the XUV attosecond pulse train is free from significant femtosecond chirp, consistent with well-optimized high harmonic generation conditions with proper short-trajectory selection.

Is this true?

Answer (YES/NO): YES